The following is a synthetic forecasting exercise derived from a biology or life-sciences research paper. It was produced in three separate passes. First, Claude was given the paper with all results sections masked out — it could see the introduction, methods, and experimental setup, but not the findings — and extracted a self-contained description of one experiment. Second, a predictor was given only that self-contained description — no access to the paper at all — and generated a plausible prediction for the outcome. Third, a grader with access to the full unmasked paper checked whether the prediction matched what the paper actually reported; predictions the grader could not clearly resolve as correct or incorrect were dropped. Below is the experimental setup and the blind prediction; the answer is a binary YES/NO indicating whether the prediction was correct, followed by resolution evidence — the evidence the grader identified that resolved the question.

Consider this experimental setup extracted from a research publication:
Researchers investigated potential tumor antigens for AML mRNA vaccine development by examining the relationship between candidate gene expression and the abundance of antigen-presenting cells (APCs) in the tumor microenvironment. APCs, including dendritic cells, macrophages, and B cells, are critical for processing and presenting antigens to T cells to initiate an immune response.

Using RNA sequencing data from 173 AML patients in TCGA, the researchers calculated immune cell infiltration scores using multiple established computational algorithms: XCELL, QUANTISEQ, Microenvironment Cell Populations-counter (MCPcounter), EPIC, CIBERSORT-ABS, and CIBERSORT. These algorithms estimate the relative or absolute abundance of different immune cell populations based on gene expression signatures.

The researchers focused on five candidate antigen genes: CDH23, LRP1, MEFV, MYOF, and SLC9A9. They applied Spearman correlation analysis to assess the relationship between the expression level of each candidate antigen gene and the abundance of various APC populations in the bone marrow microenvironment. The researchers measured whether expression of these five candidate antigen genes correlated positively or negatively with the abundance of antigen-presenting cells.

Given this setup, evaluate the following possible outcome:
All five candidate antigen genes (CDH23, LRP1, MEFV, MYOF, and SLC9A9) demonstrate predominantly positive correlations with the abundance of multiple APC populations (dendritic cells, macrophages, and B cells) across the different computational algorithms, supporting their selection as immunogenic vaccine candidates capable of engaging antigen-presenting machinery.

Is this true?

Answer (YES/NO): YES